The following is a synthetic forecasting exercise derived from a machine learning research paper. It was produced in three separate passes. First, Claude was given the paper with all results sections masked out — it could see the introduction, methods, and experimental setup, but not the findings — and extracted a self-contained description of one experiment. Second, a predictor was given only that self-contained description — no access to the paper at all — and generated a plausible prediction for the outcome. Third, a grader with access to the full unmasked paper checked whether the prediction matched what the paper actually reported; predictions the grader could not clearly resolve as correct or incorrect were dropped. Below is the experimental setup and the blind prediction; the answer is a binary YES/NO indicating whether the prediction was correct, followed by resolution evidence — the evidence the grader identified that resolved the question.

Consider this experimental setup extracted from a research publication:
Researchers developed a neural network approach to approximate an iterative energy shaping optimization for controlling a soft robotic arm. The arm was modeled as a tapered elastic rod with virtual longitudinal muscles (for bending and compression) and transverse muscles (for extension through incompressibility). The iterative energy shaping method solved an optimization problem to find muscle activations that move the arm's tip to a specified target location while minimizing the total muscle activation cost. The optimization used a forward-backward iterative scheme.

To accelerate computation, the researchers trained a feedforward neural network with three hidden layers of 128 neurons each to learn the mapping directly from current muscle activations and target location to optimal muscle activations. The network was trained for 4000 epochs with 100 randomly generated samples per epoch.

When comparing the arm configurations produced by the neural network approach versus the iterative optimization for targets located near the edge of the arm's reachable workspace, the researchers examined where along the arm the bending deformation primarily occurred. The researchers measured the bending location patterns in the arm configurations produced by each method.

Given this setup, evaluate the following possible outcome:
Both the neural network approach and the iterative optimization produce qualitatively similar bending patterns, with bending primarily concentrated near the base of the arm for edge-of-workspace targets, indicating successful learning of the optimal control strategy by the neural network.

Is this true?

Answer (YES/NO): NO